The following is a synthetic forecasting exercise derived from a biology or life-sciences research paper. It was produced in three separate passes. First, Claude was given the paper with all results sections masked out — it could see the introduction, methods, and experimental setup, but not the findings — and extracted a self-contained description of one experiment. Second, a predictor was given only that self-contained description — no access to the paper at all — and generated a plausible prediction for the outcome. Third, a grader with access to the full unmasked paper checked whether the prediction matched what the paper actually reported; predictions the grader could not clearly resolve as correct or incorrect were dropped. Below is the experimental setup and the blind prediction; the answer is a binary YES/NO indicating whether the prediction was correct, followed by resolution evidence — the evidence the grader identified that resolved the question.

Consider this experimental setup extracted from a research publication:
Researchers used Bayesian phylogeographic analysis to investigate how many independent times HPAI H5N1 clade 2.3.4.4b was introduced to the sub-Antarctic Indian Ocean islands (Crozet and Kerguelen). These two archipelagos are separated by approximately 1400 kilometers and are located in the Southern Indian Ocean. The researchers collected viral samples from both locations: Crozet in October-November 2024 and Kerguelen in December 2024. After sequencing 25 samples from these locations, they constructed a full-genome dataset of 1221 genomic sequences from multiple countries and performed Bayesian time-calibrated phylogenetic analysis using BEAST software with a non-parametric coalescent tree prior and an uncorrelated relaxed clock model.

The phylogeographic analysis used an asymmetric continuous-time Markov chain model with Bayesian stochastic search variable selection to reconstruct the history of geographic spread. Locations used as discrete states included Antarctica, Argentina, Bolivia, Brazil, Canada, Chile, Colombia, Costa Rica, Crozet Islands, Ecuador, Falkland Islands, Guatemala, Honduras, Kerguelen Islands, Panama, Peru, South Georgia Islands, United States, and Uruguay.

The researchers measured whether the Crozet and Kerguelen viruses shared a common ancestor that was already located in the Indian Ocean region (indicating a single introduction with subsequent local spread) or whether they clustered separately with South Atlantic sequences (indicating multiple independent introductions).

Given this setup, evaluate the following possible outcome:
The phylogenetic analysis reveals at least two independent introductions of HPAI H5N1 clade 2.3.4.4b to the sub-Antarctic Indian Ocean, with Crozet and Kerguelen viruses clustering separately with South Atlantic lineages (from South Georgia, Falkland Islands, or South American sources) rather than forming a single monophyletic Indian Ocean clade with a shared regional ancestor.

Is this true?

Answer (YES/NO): YES